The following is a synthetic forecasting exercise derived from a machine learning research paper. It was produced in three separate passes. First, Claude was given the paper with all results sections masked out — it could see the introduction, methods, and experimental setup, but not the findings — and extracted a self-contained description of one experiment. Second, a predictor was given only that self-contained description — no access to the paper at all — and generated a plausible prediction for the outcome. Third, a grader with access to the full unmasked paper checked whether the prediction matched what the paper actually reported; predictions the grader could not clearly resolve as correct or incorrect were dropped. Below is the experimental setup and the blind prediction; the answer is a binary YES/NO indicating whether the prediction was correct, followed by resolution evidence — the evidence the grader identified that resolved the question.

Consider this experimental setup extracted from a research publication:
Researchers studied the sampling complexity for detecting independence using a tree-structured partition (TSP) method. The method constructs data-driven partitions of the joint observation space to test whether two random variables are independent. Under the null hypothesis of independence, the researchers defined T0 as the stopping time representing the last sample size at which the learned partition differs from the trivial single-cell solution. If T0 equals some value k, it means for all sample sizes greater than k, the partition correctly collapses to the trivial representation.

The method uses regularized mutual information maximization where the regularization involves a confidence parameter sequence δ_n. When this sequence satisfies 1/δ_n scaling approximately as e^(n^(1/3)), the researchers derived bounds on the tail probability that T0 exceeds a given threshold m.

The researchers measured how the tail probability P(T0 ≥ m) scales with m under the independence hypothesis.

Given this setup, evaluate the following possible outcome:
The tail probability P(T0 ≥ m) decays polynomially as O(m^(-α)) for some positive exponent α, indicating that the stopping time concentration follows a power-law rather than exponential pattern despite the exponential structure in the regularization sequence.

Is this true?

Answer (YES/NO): NO